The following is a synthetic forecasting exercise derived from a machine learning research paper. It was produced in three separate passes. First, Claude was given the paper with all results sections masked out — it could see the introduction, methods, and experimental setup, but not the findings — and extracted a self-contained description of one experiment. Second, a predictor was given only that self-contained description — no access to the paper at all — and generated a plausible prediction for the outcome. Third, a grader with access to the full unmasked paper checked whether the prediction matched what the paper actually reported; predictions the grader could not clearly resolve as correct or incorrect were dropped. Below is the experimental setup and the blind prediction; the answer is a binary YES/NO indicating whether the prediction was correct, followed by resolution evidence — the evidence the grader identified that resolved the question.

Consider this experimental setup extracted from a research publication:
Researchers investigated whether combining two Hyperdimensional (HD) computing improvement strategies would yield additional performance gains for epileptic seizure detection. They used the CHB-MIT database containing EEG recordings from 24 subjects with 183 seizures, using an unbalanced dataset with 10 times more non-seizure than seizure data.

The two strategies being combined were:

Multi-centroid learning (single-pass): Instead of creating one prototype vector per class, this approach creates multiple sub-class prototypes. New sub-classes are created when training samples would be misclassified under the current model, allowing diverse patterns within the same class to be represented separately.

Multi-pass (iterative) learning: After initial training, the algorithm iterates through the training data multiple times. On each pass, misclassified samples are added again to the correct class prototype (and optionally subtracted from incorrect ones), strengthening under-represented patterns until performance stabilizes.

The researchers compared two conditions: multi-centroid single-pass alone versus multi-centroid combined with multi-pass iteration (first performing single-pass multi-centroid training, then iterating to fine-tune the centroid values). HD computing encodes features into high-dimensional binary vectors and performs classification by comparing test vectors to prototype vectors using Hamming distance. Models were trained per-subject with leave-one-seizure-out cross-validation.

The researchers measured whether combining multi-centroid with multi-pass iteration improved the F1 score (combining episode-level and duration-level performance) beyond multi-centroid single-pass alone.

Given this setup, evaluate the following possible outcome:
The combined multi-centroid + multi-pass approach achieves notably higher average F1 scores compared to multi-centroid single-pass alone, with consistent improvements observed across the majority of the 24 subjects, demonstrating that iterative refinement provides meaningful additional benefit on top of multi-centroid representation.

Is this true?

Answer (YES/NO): NO